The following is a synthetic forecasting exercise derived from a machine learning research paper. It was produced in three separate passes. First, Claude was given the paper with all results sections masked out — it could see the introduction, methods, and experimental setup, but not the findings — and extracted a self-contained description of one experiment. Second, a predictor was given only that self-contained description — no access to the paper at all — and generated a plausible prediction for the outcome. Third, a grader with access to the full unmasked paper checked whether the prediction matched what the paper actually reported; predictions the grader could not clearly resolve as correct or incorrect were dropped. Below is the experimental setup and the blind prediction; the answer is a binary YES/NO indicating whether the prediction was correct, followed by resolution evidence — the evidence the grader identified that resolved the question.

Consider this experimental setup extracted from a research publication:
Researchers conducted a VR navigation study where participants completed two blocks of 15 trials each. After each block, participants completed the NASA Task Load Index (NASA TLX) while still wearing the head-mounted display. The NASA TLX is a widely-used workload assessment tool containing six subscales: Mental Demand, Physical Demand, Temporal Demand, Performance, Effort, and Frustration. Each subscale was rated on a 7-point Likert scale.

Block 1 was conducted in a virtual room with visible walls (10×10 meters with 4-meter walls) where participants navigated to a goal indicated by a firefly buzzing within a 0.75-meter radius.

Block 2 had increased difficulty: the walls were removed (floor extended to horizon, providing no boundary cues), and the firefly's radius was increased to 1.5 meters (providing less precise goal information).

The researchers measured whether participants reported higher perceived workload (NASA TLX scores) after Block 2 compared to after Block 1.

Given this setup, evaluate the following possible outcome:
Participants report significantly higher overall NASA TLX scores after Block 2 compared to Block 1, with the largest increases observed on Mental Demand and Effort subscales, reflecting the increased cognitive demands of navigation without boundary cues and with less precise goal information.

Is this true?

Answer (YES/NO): NO